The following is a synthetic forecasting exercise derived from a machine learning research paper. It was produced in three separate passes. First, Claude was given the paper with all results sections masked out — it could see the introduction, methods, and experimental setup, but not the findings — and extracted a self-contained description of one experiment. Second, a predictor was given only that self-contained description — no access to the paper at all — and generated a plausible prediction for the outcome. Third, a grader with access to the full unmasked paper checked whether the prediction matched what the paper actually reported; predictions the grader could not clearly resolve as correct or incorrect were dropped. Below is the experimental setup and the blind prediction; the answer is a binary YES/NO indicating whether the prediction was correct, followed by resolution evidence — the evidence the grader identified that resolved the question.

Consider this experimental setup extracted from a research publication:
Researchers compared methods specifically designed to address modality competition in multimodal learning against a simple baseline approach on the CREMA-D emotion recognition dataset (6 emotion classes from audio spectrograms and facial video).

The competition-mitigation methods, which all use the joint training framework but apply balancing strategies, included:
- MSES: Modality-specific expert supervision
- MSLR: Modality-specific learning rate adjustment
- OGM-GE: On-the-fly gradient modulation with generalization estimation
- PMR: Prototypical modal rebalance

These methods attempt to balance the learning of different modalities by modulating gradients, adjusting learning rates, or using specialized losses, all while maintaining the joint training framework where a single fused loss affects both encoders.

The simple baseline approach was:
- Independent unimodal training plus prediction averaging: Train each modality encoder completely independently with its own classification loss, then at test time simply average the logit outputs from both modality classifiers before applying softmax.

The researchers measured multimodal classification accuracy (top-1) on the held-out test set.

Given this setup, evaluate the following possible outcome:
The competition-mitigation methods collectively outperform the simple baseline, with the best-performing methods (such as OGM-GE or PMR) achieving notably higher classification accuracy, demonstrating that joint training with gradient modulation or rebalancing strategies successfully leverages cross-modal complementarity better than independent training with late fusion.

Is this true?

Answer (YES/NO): NO